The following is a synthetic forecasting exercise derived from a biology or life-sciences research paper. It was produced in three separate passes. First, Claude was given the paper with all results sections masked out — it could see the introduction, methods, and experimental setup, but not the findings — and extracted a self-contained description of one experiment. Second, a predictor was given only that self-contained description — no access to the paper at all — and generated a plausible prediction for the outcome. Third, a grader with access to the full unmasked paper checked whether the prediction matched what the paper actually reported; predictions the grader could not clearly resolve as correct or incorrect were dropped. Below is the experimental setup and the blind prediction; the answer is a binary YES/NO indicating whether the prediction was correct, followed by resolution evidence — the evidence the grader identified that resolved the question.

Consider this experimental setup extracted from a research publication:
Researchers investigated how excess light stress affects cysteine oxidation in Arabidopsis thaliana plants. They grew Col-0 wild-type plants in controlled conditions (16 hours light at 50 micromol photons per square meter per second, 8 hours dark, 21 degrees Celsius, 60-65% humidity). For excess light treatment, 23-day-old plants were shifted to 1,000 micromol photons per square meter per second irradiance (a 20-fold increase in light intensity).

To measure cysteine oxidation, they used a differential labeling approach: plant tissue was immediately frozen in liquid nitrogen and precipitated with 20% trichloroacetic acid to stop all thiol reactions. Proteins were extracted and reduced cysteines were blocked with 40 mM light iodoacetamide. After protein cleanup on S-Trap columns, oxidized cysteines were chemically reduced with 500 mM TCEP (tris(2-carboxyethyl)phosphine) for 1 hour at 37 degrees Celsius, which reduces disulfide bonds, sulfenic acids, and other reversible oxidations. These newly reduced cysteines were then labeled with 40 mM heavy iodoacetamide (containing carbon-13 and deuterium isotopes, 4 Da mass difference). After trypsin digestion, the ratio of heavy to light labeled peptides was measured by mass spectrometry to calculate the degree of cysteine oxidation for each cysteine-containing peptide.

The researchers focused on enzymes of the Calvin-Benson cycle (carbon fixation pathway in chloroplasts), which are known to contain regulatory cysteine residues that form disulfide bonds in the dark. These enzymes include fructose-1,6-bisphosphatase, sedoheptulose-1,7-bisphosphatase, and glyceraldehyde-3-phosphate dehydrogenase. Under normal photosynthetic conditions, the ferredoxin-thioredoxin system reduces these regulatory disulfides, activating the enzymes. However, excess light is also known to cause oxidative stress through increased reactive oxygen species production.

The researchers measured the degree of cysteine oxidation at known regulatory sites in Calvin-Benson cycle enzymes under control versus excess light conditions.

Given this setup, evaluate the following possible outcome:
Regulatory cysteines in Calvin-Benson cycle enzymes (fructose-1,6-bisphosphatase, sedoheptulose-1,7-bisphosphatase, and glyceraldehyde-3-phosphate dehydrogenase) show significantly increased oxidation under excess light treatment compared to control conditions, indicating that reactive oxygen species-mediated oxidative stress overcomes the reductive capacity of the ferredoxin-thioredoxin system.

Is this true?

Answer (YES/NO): NO